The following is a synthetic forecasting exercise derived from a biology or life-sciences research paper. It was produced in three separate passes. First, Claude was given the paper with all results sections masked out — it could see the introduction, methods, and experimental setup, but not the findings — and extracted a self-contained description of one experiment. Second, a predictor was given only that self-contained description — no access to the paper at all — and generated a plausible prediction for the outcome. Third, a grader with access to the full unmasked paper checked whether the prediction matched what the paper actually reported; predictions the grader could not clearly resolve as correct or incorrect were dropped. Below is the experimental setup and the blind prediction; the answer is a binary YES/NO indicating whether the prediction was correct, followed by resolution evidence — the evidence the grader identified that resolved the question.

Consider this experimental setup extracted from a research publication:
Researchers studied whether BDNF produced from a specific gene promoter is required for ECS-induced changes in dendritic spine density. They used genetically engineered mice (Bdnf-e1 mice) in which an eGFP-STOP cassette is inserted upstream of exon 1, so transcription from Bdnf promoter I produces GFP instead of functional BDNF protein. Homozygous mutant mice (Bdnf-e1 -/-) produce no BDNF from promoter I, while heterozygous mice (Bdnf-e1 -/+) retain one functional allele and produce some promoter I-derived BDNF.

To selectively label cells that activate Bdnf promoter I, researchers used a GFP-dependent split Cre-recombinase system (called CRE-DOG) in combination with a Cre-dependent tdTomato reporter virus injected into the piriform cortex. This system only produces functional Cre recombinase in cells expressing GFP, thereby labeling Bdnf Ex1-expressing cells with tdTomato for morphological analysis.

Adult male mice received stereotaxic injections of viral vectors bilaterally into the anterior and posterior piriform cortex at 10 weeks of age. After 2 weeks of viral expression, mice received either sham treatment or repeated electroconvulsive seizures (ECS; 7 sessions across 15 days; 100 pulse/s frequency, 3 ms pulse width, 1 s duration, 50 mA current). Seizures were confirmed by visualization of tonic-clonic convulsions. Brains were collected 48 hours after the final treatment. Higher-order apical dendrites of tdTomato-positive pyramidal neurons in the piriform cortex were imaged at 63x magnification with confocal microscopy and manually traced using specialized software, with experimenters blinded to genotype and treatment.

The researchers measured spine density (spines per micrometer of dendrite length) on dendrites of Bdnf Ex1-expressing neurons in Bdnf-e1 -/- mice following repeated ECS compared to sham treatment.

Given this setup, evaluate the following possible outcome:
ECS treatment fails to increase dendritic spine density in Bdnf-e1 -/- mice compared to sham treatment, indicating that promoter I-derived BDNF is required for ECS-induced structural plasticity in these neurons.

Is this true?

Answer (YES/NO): YES